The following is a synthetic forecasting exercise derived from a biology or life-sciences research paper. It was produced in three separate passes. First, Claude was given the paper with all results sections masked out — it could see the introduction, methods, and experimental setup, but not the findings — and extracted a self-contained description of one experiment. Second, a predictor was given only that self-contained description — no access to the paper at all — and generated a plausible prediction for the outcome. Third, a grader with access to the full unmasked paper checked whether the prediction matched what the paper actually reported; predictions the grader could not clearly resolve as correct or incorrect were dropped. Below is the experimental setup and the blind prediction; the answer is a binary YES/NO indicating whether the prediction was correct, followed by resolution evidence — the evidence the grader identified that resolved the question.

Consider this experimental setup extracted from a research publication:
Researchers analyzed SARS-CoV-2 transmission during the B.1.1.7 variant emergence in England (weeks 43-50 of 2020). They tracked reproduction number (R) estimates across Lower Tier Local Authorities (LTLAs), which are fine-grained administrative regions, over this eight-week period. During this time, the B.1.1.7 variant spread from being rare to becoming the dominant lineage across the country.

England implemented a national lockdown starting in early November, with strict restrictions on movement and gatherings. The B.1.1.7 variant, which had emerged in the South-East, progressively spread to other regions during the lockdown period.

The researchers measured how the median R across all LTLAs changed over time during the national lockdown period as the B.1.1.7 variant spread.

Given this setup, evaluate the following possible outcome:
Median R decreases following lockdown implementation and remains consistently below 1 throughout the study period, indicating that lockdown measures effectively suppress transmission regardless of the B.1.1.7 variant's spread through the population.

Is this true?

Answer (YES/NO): NO